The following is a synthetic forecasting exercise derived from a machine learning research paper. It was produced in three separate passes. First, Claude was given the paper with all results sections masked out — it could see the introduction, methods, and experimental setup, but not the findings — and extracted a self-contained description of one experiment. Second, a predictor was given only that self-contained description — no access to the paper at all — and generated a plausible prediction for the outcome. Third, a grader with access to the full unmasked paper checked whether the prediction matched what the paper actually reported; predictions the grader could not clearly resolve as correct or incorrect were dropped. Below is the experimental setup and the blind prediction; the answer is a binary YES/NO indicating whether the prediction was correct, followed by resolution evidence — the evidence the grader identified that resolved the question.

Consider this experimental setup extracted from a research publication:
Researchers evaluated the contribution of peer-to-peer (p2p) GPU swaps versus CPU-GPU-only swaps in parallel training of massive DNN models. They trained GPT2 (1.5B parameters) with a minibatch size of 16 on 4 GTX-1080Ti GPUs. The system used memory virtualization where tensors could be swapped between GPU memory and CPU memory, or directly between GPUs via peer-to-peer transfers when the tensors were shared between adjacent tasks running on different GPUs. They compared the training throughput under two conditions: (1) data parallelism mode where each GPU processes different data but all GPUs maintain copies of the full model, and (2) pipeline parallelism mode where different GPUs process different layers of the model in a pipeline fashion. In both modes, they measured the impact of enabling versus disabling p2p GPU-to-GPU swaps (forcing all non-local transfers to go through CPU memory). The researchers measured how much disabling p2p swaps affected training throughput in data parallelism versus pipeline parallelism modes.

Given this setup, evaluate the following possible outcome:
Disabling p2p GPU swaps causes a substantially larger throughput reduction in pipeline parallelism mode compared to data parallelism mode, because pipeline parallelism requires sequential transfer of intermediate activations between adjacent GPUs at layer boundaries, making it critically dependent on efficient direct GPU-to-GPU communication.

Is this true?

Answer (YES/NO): YES